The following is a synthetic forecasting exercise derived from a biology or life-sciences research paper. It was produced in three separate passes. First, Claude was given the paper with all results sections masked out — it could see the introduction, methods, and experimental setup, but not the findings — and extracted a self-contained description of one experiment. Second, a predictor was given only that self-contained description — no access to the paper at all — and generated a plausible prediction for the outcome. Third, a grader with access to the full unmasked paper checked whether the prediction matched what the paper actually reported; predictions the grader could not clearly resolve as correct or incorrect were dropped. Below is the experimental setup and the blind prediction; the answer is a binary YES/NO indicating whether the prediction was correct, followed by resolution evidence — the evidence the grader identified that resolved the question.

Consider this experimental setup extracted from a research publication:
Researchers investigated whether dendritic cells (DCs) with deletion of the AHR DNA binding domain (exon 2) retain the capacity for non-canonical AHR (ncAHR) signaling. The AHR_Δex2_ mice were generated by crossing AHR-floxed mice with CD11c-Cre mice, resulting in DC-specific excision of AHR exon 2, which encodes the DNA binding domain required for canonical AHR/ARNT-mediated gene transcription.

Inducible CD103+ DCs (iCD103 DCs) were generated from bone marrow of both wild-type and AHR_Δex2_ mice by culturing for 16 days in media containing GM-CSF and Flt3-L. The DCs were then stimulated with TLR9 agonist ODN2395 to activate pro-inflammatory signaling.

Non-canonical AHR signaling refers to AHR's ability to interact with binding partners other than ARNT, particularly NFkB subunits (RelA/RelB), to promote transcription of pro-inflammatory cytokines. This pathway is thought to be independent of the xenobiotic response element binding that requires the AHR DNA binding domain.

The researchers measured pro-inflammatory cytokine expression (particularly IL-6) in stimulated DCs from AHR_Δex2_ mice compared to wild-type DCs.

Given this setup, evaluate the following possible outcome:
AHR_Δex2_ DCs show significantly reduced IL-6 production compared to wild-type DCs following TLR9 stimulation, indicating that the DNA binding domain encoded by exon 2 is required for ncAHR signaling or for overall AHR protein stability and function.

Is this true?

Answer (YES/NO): NO